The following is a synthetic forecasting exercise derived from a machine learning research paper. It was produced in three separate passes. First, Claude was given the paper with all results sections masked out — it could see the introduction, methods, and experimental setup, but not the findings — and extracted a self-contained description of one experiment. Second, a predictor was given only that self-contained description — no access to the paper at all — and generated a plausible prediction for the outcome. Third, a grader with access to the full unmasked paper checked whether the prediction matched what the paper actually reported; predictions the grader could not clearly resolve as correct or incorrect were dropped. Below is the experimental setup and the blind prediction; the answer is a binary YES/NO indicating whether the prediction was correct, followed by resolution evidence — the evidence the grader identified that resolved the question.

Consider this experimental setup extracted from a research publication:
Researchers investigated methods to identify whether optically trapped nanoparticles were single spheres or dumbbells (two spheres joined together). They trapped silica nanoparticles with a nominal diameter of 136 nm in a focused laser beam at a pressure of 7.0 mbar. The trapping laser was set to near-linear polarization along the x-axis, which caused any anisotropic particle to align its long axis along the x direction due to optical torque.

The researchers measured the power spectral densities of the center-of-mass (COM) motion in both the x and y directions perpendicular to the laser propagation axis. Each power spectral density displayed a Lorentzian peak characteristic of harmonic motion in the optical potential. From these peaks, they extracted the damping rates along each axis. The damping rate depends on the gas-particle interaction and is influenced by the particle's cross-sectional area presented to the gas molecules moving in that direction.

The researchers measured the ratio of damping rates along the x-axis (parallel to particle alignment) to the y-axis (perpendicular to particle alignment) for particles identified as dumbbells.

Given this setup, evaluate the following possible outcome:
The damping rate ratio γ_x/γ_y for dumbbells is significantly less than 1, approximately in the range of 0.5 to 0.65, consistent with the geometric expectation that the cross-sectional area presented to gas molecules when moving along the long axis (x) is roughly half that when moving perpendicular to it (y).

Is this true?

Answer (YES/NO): NO